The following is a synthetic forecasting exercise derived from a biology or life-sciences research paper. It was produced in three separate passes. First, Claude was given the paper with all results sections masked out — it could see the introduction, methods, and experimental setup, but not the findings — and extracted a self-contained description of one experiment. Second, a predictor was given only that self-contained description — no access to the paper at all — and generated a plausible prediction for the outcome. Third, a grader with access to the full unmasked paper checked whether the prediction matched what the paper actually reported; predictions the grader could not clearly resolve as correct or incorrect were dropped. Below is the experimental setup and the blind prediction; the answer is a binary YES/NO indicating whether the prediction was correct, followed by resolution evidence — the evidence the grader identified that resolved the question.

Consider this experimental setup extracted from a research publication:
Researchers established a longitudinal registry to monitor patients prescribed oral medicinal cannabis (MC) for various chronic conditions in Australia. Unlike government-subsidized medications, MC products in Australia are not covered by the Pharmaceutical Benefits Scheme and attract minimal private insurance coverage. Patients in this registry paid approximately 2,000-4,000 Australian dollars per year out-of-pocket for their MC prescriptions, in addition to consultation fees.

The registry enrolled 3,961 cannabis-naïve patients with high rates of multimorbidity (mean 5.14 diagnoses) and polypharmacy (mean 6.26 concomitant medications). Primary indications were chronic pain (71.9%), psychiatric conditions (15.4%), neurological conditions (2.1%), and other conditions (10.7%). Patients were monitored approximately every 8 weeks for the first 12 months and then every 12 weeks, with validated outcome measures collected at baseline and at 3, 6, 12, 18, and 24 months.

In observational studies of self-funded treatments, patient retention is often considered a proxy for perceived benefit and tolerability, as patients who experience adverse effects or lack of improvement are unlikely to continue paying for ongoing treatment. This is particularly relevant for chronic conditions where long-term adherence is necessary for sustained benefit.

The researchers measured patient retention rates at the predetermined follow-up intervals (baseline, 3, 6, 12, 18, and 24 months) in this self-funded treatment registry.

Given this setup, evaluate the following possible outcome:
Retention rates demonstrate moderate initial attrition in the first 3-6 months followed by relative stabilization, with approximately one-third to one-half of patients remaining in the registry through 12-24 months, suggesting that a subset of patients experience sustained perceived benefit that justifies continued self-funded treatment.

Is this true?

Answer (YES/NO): NO